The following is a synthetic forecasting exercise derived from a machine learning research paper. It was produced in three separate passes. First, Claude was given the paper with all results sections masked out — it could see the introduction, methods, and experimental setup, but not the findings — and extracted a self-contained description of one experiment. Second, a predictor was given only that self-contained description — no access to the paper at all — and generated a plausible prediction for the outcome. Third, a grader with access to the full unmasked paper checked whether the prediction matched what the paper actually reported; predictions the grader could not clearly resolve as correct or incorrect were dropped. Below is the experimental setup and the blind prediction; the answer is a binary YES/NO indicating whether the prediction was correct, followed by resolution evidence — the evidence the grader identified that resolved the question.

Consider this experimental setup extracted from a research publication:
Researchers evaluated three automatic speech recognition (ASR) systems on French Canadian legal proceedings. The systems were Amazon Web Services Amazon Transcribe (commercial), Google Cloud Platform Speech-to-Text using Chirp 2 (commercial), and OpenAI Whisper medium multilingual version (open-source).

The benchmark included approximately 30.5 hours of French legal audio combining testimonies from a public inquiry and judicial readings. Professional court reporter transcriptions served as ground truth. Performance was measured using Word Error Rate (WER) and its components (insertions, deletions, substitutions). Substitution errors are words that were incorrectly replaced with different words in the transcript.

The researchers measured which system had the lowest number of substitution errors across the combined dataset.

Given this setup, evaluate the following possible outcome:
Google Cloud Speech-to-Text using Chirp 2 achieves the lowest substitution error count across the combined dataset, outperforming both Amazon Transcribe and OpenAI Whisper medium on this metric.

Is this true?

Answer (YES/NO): NO